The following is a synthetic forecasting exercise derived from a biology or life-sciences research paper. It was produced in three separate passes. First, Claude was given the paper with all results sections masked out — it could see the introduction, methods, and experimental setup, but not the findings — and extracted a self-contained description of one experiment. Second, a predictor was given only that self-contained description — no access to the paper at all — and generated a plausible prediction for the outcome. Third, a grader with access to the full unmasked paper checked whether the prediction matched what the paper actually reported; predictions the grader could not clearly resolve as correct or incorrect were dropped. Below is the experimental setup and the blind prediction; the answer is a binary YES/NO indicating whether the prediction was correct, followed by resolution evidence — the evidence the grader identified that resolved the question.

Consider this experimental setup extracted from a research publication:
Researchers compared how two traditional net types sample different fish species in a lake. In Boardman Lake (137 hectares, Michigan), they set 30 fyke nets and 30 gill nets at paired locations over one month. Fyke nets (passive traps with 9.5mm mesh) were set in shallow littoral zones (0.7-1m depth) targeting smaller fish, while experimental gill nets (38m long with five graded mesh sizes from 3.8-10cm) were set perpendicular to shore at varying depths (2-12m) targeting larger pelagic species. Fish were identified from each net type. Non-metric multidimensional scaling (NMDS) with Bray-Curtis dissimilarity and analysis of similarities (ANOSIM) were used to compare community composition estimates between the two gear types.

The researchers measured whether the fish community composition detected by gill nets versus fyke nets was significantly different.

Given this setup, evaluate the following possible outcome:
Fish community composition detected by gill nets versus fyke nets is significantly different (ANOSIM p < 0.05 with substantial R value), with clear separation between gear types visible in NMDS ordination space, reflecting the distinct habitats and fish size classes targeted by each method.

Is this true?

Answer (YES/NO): YES